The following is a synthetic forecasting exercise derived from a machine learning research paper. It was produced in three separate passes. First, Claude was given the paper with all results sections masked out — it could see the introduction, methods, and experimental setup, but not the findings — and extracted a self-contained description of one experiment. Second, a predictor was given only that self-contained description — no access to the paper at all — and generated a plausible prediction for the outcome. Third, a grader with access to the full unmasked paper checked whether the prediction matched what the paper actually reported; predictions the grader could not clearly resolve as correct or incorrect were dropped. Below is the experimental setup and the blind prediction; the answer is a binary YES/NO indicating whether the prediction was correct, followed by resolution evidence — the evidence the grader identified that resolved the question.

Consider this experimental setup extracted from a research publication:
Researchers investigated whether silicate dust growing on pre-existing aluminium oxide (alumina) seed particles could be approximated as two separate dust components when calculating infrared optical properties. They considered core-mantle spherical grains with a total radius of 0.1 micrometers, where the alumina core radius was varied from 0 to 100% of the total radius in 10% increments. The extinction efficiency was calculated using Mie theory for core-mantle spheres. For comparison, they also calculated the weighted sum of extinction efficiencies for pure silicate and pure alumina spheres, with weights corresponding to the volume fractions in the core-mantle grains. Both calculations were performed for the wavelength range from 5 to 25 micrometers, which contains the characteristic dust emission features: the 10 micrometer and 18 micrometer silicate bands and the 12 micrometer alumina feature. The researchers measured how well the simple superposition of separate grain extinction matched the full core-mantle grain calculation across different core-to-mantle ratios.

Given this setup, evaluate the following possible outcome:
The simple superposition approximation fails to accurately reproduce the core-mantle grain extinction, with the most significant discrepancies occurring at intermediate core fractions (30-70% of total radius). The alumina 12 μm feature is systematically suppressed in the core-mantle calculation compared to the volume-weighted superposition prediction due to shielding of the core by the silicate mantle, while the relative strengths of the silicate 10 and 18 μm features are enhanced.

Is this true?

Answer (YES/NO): NO